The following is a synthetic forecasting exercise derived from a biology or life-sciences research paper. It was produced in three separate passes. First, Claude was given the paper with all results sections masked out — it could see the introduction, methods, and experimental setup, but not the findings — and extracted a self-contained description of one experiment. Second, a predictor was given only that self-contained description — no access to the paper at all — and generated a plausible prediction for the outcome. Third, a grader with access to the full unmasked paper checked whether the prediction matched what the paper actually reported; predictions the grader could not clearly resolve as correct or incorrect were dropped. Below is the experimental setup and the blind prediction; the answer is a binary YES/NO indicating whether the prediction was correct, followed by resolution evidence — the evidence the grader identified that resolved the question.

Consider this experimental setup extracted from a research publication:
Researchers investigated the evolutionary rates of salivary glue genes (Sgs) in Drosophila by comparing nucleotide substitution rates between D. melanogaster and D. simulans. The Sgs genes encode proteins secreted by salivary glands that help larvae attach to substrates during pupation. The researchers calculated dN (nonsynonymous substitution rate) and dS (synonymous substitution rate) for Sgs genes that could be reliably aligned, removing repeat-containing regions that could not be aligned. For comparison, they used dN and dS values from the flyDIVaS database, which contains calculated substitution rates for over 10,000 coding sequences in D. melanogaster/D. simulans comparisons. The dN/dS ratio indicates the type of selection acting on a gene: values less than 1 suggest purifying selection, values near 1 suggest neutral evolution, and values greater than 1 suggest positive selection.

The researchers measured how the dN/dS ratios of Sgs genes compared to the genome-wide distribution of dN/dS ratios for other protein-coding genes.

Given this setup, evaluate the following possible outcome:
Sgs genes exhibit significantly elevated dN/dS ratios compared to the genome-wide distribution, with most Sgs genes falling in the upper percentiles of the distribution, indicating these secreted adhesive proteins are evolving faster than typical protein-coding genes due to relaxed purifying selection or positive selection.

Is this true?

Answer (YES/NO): NO